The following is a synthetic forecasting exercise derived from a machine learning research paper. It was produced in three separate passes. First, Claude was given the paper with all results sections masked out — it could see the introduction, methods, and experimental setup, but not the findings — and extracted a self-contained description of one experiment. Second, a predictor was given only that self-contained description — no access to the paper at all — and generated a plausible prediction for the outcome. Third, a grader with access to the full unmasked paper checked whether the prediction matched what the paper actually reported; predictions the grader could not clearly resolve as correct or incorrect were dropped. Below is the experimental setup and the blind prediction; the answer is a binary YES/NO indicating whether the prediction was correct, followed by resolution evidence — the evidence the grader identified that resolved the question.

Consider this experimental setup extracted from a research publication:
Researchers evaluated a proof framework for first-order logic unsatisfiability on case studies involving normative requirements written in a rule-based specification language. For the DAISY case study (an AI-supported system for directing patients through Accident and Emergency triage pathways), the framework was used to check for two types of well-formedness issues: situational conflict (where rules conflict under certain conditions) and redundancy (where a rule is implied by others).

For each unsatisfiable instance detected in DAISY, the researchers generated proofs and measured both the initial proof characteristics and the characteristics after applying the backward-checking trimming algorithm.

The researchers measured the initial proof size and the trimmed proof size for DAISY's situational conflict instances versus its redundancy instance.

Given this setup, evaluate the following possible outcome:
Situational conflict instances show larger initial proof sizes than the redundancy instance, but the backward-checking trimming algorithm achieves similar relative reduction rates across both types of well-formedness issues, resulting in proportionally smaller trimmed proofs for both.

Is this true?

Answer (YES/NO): YES